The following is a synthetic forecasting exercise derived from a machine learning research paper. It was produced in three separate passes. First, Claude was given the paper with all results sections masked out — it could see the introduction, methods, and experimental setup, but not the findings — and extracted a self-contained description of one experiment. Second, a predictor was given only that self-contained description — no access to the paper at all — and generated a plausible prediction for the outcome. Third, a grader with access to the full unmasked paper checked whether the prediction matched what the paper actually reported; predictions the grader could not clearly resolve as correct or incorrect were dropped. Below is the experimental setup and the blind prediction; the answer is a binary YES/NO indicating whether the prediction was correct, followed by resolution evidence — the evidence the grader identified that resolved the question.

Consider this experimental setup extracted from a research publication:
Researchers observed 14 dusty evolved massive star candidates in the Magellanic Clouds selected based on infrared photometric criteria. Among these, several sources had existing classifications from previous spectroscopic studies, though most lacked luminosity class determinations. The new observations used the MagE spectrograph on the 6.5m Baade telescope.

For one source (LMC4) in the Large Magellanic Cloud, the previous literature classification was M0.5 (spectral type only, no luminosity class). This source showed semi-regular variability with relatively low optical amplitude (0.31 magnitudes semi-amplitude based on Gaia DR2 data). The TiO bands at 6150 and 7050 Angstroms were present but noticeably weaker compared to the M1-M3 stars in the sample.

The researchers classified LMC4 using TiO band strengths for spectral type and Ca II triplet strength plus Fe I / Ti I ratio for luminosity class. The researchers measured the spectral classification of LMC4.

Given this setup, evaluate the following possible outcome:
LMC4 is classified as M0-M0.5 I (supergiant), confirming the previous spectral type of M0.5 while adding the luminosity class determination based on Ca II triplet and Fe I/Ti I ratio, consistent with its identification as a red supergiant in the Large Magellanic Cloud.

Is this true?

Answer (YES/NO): NO